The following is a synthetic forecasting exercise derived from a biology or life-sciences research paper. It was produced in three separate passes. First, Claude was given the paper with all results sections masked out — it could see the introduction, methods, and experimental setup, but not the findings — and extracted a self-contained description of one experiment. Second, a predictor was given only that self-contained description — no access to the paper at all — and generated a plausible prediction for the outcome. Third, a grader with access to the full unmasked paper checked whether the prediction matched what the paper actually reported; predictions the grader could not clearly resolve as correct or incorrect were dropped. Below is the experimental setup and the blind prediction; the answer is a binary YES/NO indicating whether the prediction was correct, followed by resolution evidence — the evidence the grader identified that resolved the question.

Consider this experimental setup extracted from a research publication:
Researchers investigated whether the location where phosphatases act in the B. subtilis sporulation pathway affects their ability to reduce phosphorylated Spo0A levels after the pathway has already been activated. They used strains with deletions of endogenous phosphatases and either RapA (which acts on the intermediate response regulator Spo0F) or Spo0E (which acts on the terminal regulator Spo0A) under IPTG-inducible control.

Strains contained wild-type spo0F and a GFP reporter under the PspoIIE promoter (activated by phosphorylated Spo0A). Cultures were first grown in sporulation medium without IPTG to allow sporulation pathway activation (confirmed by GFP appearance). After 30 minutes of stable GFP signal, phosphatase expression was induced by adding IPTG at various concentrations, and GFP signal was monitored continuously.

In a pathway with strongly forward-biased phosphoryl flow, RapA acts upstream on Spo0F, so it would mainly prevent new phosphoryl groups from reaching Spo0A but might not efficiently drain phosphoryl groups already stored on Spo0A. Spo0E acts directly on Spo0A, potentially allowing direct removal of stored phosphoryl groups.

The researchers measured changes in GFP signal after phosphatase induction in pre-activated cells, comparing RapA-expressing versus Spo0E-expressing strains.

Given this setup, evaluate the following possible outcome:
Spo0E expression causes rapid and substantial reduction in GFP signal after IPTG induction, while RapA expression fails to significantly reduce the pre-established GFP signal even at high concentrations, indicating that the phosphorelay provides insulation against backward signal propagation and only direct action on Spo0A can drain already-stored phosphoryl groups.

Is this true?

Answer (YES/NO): YES